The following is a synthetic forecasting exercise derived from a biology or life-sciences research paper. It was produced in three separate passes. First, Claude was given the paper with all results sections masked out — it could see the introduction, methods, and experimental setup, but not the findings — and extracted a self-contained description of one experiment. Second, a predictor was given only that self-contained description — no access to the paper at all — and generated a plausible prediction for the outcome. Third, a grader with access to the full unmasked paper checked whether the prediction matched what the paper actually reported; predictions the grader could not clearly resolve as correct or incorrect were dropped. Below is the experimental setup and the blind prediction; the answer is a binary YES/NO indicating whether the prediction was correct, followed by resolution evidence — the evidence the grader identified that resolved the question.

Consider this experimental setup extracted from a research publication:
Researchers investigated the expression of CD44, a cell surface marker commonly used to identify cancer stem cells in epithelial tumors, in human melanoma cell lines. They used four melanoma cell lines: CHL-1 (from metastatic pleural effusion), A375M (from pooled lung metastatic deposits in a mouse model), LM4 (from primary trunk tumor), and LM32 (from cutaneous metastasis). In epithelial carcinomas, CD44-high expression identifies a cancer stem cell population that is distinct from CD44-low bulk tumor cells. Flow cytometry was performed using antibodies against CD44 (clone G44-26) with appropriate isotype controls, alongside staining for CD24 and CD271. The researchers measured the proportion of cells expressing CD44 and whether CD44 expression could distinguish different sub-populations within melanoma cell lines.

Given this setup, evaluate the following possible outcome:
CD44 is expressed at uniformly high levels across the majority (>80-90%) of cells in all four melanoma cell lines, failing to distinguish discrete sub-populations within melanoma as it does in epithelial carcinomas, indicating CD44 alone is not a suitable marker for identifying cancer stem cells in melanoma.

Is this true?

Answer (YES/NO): YES